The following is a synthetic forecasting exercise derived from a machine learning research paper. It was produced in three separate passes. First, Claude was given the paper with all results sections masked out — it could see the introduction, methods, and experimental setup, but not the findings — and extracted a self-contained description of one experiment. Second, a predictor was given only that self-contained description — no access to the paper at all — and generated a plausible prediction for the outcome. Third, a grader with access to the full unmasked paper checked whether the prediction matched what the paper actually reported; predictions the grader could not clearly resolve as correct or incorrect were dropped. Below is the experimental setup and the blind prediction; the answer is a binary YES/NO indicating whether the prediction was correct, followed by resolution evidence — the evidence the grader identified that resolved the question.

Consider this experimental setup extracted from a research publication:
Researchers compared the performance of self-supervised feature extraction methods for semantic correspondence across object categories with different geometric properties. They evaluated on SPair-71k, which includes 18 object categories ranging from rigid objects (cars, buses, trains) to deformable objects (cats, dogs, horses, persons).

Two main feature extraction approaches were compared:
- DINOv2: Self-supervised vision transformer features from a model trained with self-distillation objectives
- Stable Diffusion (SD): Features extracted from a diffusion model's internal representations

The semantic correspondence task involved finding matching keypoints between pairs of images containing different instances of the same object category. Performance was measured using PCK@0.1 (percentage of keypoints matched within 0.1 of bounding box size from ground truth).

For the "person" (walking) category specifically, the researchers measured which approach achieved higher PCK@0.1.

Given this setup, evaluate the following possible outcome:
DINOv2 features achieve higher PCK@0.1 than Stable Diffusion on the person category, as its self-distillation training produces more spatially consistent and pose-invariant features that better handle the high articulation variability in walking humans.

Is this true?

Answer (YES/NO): YES